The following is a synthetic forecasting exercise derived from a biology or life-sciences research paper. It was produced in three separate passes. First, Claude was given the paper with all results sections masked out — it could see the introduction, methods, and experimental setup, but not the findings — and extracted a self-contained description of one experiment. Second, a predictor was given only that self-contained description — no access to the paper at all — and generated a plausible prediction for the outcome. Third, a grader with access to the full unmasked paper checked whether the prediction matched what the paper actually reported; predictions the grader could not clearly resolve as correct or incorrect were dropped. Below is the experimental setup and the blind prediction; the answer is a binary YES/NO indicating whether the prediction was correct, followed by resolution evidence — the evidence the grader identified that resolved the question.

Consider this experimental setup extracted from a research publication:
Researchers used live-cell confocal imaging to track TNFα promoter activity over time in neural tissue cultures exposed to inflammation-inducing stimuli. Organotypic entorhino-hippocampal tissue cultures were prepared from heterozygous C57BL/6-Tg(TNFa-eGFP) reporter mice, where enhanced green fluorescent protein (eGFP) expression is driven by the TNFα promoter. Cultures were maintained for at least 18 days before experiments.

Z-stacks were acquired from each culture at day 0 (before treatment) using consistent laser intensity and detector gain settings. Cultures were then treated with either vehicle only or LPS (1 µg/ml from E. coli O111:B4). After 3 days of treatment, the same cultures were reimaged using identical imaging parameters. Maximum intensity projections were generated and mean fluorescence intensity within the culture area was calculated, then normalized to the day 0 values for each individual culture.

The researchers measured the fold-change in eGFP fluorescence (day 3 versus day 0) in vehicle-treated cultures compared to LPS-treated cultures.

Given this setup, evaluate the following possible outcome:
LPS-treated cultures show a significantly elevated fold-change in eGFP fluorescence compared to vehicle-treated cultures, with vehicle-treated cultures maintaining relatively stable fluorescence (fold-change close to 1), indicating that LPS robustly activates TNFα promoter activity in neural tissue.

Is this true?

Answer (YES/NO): YES